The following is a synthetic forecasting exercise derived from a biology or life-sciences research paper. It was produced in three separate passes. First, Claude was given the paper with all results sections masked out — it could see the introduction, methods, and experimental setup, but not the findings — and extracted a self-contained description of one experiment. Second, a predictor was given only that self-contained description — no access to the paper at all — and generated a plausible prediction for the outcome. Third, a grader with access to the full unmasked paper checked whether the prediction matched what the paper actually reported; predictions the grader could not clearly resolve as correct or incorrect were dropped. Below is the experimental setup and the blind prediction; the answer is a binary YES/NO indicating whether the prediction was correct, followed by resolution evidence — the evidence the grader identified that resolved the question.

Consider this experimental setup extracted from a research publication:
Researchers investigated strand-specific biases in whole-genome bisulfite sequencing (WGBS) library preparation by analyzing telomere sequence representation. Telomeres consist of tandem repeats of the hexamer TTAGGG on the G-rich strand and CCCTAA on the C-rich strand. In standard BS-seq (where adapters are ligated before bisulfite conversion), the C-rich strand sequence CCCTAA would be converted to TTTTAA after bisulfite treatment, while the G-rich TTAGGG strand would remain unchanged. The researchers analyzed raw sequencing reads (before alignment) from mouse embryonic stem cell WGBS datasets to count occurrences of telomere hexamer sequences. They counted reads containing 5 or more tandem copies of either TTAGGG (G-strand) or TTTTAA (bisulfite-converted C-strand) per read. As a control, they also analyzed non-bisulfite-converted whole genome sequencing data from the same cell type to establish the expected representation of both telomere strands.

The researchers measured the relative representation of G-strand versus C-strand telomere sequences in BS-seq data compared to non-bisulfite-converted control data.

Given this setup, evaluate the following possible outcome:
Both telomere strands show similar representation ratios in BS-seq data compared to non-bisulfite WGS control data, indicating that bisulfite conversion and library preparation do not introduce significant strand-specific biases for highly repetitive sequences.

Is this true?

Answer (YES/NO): NO